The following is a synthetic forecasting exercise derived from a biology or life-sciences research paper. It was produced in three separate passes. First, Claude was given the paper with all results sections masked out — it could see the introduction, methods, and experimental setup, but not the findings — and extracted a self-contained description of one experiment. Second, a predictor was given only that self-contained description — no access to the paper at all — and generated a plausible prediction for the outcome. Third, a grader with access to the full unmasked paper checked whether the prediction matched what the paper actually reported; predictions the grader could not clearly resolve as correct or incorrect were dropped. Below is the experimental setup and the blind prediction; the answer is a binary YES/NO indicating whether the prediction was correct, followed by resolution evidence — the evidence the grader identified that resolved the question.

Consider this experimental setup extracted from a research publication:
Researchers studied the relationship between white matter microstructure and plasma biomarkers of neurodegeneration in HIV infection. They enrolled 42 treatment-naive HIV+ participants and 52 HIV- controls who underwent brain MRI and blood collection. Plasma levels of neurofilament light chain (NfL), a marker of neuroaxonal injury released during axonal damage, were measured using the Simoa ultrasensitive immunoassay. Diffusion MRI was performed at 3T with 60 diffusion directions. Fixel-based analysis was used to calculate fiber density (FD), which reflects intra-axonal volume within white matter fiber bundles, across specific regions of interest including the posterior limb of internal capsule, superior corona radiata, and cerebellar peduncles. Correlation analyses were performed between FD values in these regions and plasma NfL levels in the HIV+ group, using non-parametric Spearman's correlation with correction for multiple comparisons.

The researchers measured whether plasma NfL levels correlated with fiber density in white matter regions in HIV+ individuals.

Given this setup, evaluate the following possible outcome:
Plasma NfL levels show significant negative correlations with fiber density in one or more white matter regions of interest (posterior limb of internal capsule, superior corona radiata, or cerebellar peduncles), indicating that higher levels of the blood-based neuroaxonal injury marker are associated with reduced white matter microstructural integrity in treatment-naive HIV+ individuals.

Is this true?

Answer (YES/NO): NO